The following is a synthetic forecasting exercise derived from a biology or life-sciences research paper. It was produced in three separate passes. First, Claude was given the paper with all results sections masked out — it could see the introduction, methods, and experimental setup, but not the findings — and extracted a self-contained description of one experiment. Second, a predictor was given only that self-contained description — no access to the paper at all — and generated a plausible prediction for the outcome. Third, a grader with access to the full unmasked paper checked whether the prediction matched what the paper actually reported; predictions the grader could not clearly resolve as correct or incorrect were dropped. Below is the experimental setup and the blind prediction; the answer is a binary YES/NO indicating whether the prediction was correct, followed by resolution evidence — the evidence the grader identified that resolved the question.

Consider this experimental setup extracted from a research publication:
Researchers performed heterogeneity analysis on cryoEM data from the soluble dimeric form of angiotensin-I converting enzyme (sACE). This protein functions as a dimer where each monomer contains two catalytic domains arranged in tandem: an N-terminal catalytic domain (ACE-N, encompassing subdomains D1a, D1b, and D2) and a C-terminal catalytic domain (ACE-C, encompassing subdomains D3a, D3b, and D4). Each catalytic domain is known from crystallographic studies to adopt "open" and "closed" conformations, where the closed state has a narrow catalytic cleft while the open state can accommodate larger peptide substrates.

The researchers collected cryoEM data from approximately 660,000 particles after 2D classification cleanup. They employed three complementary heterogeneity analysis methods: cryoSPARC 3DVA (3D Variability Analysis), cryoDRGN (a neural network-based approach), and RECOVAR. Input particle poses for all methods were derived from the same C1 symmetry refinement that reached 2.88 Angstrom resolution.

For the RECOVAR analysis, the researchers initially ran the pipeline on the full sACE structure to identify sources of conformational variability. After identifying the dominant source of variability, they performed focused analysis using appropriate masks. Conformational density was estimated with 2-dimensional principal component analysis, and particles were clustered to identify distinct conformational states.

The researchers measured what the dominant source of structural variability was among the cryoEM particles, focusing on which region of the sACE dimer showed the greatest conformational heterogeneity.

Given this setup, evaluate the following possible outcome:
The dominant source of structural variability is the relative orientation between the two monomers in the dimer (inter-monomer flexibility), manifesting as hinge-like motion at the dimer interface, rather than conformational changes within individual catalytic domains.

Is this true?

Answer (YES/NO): NO